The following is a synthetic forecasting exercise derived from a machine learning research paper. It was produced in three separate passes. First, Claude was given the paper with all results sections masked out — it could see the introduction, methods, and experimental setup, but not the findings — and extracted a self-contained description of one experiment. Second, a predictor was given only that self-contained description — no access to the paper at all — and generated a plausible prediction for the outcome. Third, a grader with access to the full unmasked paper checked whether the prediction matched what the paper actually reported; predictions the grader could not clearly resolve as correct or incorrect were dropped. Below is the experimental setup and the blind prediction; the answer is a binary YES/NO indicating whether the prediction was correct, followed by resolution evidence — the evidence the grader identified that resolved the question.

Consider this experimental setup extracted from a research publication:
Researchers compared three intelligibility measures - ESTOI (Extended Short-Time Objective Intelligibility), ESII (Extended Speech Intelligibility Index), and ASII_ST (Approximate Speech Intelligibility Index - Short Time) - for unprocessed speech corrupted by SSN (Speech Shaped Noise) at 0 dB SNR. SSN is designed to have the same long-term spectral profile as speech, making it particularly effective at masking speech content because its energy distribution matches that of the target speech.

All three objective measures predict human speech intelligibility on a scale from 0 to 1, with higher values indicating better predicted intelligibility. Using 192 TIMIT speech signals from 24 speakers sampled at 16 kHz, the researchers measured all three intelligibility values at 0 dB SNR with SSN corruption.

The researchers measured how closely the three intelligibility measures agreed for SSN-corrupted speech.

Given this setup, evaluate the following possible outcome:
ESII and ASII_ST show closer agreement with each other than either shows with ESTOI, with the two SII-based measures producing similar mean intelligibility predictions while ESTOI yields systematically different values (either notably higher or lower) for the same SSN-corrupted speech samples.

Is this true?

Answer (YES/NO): NO